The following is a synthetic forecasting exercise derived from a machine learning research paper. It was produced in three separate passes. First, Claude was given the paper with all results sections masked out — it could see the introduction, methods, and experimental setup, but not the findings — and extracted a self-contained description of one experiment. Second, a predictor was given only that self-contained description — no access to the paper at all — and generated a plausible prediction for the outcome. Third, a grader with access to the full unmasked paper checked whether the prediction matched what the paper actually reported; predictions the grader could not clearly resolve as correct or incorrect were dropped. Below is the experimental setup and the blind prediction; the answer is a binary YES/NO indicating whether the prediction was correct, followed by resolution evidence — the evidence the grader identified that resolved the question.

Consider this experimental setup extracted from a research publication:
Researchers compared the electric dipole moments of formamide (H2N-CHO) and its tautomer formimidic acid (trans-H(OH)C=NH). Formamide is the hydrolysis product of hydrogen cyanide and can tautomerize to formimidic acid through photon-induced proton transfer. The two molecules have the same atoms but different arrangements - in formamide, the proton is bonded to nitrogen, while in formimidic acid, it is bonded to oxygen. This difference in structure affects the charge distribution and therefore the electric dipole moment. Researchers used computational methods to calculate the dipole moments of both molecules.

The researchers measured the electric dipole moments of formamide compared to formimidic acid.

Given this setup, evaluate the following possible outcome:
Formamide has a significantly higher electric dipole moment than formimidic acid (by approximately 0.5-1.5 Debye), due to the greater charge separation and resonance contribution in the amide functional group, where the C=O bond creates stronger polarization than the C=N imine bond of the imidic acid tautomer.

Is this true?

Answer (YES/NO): NO